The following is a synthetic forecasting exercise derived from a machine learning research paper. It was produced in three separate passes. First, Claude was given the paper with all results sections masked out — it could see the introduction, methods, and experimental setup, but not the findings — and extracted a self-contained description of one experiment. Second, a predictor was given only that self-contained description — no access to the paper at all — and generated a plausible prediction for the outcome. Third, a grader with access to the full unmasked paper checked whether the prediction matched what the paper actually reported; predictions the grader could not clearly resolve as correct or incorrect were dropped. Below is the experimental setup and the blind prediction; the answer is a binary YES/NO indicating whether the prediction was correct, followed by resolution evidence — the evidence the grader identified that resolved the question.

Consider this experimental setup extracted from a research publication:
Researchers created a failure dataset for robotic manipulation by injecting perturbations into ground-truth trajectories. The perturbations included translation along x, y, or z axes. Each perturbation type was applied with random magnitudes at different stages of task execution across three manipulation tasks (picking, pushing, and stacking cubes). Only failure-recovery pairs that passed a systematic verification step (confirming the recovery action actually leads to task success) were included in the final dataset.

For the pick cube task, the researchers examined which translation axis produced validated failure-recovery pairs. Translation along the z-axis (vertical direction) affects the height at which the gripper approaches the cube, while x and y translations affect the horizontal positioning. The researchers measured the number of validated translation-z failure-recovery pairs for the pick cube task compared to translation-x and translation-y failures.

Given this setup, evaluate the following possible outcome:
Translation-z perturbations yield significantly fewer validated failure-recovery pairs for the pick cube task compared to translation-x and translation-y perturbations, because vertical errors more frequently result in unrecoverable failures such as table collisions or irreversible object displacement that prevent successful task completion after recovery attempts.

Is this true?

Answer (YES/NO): YES